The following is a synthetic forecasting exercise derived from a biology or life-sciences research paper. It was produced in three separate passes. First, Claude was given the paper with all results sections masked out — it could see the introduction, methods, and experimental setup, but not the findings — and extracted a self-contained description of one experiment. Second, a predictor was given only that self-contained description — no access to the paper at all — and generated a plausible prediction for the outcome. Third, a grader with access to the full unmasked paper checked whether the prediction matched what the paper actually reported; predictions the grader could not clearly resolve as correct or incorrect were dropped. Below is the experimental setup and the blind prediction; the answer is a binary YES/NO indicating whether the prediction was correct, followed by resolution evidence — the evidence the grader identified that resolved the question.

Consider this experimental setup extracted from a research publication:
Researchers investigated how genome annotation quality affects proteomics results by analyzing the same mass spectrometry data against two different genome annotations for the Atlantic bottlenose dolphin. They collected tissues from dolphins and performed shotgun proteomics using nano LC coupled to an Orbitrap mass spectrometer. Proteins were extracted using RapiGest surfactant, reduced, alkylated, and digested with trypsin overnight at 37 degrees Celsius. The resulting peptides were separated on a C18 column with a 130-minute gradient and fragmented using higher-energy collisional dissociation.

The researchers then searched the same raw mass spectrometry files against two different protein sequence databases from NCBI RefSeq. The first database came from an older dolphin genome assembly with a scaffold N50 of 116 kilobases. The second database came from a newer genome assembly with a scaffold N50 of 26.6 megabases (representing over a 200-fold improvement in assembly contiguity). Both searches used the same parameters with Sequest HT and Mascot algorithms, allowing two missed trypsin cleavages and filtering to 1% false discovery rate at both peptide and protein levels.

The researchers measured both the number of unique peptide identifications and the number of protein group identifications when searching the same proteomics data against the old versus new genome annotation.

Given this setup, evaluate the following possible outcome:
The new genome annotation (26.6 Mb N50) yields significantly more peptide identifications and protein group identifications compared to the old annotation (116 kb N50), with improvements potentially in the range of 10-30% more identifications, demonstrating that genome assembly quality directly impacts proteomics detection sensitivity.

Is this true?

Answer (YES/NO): NO